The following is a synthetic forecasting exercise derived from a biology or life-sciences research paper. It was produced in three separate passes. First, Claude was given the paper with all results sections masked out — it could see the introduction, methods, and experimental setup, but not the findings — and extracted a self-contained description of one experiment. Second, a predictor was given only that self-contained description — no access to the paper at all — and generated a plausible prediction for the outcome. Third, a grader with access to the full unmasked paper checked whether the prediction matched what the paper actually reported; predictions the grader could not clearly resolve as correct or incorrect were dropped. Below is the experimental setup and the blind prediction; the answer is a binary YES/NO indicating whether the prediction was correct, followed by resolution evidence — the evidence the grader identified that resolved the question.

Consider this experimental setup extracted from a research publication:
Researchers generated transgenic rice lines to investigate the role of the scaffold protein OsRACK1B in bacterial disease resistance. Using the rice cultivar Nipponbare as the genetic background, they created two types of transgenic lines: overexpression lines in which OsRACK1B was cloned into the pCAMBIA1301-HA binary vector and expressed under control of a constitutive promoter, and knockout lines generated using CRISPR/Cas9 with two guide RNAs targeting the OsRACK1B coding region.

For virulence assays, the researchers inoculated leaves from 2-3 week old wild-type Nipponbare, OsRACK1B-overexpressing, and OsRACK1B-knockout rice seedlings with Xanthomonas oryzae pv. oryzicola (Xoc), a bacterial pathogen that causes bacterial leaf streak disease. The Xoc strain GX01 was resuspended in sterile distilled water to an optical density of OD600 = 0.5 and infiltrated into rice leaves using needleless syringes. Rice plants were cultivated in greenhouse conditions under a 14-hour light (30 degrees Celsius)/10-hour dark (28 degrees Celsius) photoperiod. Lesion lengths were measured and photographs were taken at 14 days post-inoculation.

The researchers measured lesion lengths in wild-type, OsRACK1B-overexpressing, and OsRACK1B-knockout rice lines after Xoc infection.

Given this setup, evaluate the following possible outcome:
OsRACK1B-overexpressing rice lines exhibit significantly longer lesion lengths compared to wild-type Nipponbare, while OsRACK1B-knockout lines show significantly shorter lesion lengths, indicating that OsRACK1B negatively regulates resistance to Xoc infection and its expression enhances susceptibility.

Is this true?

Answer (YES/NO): NO